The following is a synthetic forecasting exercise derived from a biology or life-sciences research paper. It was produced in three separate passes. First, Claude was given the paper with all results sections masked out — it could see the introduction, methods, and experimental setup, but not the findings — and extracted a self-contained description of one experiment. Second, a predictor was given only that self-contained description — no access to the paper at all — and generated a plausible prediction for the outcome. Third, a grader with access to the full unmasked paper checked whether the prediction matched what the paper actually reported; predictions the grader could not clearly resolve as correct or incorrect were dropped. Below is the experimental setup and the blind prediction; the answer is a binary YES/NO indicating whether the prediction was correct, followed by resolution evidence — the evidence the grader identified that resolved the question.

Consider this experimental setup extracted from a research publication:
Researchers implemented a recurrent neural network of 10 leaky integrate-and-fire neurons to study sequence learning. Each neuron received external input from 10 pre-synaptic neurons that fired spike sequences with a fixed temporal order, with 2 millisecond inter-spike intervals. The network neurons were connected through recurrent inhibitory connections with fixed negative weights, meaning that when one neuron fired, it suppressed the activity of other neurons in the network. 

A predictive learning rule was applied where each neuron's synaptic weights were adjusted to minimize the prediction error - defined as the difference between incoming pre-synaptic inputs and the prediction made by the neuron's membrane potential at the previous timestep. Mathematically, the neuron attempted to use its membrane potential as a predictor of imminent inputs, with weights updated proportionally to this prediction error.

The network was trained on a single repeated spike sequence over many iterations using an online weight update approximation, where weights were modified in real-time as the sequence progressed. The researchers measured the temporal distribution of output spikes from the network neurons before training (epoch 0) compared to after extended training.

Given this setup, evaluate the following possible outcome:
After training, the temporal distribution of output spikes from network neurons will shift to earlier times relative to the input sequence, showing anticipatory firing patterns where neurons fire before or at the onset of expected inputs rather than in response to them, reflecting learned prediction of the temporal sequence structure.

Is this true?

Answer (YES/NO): YES